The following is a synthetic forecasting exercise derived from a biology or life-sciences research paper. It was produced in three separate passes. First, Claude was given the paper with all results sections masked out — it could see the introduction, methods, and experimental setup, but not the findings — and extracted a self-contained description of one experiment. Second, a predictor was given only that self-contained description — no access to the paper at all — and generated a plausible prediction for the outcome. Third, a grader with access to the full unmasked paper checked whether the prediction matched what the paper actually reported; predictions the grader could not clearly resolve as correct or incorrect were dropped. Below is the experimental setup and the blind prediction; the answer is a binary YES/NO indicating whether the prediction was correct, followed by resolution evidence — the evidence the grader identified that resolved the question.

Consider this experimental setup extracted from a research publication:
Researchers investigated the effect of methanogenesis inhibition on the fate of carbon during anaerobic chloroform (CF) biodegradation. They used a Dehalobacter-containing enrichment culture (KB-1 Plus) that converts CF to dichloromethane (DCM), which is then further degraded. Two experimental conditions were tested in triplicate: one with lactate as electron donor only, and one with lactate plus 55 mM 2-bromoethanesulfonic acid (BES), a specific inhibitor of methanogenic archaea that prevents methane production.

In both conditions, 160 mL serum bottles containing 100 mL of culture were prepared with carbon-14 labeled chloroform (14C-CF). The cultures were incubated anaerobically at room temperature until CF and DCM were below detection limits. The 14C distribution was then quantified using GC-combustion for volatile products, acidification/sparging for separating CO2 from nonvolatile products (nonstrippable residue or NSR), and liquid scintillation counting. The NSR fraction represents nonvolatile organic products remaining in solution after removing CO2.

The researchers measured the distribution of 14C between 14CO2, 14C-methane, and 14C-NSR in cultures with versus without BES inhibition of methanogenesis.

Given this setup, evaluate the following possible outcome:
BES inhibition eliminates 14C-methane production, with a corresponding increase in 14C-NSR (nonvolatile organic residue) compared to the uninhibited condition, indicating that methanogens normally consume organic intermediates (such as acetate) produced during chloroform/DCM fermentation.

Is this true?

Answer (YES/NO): NO